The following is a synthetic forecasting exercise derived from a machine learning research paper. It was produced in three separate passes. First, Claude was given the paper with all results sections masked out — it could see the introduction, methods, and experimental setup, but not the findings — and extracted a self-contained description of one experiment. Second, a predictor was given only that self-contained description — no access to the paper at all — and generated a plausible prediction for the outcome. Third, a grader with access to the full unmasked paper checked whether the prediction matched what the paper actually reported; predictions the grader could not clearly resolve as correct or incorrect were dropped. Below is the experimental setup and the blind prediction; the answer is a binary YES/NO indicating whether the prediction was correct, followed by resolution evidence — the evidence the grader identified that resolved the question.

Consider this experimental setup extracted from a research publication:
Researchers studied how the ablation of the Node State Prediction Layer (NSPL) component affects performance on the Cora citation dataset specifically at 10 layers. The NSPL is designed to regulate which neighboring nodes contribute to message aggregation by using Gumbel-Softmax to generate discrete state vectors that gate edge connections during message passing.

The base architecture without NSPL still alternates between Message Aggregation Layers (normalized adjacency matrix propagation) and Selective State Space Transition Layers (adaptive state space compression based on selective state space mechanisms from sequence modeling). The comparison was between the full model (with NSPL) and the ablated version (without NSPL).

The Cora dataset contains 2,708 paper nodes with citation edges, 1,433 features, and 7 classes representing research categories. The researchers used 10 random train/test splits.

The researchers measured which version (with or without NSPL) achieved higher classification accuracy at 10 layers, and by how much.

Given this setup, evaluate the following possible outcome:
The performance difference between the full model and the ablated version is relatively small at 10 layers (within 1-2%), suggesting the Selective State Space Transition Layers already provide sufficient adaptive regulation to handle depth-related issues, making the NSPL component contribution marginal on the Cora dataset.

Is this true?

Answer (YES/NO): YES